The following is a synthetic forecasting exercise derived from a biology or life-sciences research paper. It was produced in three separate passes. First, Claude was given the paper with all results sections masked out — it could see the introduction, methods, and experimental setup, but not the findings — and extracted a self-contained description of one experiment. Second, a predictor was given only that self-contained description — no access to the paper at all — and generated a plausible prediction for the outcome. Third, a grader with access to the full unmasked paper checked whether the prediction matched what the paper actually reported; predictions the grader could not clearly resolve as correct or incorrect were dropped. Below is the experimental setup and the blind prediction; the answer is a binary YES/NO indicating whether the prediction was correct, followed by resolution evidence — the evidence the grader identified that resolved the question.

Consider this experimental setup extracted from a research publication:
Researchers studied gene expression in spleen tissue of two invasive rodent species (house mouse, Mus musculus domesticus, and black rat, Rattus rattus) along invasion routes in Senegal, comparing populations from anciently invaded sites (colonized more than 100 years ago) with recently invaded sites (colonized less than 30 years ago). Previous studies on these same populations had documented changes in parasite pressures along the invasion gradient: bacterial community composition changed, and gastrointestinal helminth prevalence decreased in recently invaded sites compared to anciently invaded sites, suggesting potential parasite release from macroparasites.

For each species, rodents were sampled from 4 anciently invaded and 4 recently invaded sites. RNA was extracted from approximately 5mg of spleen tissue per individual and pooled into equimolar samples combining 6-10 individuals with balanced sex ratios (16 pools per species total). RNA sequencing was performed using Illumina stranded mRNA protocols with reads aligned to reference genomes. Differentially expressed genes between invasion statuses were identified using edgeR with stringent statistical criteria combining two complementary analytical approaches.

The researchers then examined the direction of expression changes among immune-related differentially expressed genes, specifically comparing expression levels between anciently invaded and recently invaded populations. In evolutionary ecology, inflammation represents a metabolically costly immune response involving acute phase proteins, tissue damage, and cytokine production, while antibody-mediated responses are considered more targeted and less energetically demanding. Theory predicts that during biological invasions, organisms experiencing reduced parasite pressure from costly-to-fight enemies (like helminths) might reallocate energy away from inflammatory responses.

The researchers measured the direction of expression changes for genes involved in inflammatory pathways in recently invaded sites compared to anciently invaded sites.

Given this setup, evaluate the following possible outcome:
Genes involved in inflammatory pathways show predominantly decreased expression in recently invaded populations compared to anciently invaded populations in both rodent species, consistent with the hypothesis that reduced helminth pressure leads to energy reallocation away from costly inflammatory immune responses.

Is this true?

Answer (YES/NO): NO